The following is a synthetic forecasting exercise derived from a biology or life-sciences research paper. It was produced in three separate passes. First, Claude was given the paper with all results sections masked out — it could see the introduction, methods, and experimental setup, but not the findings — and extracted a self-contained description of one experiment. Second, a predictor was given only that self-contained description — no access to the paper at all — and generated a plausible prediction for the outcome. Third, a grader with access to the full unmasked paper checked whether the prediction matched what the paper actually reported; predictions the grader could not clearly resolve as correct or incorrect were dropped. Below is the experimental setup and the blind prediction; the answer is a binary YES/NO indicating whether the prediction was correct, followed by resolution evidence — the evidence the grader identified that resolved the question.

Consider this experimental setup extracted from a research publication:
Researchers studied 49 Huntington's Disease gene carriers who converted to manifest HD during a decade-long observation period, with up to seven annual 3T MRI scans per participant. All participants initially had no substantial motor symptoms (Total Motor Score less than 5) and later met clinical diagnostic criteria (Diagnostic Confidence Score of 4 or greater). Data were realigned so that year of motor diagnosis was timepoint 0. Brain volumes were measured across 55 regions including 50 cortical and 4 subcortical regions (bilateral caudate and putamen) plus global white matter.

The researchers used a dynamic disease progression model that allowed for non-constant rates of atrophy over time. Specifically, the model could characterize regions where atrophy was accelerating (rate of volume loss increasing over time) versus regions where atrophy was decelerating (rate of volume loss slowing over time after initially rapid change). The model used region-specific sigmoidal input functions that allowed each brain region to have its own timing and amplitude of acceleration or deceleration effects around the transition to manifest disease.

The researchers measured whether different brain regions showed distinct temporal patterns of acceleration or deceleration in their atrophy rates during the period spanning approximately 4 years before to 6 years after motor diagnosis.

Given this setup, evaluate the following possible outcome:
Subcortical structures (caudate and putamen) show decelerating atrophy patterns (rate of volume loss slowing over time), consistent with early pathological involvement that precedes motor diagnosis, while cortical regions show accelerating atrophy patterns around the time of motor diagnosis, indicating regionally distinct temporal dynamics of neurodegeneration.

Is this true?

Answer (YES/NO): NO